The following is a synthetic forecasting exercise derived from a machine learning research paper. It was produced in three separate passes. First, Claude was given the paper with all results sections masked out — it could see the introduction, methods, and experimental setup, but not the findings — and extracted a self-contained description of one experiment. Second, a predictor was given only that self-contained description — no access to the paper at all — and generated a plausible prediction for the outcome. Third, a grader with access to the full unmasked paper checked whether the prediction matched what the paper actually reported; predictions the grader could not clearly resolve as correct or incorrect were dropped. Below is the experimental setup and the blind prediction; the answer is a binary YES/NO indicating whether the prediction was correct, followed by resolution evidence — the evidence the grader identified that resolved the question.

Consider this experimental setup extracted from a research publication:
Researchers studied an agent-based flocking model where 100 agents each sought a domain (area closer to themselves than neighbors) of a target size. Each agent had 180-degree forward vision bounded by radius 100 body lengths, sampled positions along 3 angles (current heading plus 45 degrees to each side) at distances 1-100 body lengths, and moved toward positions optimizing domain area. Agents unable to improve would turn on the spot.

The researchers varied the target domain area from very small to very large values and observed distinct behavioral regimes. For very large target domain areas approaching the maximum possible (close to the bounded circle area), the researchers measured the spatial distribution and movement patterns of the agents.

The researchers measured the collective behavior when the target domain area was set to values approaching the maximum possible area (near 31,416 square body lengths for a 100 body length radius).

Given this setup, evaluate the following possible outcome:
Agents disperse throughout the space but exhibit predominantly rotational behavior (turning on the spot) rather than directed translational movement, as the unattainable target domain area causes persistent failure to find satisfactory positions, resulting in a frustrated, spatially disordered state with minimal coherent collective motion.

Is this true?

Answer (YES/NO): NO